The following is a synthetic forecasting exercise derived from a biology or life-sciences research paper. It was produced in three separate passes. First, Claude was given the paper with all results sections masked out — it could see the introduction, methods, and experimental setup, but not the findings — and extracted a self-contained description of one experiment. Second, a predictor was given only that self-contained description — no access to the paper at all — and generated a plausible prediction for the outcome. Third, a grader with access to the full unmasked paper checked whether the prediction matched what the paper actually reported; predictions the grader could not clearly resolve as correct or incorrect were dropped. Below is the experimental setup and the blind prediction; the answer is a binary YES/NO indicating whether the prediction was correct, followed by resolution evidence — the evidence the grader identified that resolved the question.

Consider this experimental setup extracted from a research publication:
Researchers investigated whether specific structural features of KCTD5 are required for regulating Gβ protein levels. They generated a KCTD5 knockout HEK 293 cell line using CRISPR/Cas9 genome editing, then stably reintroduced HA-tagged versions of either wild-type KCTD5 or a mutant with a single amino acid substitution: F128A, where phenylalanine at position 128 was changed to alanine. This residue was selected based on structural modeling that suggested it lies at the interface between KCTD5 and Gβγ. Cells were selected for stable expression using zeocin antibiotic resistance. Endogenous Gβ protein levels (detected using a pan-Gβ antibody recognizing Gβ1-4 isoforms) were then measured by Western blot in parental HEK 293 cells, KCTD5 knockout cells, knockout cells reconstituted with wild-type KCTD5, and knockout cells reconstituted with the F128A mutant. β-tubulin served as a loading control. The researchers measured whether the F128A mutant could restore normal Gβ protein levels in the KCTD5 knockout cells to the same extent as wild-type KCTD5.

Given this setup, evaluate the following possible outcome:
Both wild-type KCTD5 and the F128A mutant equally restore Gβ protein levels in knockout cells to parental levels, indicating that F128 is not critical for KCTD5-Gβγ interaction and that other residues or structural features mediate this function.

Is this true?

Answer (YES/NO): NO